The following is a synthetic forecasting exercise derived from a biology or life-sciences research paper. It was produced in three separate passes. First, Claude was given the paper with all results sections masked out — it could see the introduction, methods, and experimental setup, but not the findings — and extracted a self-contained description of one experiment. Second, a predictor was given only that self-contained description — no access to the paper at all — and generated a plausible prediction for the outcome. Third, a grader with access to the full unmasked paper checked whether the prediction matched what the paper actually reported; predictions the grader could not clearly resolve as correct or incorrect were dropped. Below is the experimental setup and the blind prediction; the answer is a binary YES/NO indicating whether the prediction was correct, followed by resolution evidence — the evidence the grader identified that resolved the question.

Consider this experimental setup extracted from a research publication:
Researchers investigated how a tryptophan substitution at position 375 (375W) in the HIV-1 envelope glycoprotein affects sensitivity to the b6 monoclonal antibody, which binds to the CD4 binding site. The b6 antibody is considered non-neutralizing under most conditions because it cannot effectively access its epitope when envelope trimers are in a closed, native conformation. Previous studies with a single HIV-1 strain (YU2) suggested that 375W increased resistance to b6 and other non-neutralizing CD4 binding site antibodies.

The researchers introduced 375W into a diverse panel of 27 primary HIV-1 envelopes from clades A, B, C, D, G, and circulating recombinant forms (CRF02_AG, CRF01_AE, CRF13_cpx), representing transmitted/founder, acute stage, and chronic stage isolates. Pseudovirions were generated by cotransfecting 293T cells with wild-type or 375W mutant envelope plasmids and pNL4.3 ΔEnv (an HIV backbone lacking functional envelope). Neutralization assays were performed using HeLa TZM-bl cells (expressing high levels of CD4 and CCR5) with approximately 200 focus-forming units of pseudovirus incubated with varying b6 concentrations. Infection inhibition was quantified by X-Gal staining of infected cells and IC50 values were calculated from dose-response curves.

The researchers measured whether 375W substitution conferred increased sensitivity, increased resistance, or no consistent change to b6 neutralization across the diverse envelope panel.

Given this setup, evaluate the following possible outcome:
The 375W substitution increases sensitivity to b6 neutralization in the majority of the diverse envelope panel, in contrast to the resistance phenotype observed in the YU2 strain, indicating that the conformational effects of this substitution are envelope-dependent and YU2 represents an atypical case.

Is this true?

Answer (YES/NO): NO